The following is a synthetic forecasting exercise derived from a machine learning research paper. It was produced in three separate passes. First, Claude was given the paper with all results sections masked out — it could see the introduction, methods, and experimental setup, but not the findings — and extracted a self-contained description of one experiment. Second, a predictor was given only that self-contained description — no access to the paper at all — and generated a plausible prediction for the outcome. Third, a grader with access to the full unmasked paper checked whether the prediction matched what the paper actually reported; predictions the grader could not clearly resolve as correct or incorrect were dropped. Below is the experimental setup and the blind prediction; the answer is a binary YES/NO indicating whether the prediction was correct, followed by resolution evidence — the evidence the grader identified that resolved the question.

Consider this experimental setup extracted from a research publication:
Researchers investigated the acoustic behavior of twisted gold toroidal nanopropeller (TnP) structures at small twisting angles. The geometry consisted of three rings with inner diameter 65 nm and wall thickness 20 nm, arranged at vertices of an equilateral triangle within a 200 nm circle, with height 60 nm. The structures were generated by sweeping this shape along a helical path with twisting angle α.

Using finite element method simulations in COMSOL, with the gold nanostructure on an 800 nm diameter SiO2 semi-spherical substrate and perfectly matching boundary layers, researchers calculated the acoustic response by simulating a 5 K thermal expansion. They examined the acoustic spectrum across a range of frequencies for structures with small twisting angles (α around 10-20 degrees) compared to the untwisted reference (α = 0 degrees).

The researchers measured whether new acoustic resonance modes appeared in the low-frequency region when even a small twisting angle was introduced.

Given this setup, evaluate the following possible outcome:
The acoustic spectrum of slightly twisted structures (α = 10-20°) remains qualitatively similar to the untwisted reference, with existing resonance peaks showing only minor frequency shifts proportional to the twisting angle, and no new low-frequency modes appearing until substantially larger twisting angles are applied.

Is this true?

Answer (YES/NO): NO